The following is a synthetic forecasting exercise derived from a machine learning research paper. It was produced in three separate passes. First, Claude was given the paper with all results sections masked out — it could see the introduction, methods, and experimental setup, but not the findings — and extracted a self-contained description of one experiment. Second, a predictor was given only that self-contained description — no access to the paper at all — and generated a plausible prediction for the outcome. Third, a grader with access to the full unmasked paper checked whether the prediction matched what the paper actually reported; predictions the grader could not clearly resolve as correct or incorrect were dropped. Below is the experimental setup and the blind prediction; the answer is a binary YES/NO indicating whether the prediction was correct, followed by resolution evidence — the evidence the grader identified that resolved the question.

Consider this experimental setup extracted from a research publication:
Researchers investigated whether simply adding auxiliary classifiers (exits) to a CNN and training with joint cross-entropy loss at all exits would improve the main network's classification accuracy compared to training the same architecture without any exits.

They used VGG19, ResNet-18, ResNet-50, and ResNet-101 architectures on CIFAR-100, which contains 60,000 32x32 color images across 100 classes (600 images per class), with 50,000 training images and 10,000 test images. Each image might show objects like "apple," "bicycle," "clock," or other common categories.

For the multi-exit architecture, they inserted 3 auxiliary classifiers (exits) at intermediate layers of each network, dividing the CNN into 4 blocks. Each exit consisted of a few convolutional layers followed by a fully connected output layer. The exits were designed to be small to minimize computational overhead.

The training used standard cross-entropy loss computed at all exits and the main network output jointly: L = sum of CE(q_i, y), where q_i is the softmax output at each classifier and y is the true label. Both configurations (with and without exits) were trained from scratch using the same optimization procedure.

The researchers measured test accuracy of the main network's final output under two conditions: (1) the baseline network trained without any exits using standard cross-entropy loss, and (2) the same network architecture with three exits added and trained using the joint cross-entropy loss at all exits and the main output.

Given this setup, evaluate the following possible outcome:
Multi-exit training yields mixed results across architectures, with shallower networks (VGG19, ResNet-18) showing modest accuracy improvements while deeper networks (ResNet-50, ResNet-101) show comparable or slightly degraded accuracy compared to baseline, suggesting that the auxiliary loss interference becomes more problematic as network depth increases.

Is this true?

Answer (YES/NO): NO